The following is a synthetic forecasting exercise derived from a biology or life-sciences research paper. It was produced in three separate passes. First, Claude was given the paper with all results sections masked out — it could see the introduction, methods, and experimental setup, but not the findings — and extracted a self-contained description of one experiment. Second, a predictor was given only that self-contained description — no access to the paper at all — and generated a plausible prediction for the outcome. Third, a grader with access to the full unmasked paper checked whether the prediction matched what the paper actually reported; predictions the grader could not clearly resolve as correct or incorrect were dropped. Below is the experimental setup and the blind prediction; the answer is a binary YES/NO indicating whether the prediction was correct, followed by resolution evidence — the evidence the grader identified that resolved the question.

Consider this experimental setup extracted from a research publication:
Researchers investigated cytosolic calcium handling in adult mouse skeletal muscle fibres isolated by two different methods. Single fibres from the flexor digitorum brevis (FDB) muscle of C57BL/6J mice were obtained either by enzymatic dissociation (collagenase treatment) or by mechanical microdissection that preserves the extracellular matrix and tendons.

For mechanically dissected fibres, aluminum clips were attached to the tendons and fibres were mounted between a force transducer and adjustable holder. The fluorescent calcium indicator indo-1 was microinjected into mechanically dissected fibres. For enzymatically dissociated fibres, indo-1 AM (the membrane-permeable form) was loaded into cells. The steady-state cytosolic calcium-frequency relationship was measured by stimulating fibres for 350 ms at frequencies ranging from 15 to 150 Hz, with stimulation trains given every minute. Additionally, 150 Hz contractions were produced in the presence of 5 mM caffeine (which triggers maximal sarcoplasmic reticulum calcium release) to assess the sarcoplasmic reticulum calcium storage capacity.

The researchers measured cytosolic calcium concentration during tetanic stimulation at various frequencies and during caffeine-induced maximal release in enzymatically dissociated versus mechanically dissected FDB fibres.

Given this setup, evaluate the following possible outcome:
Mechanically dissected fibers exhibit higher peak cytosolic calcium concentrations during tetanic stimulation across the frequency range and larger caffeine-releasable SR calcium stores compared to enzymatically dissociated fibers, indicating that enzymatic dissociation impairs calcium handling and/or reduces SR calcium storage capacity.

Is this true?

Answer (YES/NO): NO